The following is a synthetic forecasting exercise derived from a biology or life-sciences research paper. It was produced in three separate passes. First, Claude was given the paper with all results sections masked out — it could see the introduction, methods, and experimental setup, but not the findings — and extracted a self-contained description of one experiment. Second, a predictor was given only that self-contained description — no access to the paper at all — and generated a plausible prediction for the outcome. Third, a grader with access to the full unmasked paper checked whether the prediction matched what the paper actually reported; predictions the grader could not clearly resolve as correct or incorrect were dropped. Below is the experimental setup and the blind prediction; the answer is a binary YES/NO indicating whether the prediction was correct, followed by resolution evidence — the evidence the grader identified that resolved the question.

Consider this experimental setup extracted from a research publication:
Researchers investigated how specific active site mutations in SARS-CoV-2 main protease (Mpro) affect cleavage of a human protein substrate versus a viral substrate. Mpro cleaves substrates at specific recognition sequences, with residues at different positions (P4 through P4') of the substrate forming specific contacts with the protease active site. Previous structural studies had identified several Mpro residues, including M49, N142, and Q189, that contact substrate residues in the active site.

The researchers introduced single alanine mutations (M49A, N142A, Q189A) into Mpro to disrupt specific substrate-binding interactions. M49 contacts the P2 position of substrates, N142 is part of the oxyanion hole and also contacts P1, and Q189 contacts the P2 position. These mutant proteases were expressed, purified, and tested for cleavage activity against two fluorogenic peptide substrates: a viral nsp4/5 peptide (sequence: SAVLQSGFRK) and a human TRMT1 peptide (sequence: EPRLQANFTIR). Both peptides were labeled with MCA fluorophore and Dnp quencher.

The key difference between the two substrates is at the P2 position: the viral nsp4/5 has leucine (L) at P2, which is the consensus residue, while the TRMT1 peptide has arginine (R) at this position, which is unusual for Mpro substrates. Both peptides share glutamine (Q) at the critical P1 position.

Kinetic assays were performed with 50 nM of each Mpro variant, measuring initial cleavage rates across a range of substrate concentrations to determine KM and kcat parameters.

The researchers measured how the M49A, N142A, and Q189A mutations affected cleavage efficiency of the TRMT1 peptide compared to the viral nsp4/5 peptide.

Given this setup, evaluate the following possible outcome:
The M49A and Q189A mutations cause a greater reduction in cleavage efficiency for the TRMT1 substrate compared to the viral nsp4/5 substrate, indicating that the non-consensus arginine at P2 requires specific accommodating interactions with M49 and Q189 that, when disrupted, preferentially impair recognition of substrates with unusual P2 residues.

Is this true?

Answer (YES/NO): NO